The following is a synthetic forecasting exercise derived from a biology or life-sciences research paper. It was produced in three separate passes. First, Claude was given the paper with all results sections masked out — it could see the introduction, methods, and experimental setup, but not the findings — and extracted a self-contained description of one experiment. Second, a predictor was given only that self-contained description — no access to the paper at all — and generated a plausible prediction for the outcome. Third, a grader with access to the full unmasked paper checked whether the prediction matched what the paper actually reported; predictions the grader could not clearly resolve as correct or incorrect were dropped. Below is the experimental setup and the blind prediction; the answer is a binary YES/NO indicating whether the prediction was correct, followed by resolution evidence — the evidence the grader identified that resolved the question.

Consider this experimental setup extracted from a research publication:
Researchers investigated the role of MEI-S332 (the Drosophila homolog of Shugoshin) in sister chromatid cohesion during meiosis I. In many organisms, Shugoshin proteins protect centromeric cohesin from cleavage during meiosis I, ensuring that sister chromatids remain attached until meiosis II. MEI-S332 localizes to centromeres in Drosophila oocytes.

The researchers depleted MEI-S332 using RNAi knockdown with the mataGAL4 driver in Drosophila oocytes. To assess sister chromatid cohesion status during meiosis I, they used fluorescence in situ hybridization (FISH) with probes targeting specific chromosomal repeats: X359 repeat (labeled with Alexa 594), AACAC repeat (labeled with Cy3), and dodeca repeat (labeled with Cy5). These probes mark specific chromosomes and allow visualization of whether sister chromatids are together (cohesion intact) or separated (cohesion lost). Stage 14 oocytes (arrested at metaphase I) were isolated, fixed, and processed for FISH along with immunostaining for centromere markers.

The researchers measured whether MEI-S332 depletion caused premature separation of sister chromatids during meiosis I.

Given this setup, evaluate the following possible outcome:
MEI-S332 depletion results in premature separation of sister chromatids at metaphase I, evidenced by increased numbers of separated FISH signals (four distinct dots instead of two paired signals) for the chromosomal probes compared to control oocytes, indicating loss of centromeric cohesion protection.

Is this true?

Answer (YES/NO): NO